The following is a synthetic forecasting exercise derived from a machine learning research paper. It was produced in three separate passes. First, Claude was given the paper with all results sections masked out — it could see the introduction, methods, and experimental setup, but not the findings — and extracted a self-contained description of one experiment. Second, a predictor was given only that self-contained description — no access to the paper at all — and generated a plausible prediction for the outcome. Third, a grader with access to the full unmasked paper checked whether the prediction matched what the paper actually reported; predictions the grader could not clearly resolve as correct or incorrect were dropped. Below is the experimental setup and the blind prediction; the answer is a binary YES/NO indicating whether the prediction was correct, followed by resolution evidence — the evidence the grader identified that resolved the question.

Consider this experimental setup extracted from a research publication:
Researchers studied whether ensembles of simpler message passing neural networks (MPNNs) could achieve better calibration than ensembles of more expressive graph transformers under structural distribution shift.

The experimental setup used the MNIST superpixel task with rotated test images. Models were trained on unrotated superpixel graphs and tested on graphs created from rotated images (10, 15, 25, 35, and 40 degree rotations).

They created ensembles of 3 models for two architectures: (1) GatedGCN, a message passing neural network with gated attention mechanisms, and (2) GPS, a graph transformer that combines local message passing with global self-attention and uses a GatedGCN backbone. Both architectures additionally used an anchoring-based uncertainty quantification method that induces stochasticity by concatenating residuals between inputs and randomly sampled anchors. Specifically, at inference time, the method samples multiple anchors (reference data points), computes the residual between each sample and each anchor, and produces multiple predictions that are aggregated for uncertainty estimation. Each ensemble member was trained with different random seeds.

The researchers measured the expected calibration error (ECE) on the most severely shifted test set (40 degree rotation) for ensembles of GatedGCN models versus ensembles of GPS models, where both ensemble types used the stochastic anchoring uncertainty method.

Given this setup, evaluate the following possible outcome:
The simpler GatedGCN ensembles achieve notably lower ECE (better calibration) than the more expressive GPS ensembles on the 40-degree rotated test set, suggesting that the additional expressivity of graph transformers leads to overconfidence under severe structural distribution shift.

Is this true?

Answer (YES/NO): YES